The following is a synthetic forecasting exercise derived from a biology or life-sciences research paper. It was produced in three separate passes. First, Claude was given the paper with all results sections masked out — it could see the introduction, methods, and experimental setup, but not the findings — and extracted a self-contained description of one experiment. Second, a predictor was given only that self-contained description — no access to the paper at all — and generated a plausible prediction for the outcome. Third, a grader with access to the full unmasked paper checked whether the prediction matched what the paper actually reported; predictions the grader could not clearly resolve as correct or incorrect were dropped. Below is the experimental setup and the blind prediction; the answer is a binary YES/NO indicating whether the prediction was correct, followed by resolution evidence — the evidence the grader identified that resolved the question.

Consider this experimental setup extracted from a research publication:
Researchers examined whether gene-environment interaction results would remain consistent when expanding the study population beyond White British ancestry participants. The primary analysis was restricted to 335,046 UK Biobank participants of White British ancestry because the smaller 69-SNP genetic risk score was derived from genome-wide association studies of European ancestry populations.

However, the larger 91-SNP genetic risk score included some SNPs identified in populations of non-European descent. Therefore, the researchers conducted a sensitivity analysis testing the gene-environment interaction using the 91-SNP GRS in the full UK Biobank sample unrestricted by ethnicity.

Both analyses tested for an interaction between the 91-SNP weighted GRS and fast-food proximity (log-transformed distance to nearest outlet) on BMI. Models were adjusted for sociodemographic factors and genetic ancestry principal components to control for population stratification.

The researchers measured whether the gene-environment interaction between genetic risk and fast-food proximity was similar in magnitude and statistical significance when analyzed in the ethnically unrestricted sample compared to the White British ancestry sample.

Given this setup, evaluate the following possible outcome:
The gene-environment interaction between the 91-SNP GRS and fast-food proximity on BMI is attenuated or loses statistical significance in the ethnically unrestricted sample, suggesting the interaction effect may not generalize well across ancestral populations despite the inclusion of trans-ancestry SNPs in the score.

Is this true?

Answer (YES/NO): NO